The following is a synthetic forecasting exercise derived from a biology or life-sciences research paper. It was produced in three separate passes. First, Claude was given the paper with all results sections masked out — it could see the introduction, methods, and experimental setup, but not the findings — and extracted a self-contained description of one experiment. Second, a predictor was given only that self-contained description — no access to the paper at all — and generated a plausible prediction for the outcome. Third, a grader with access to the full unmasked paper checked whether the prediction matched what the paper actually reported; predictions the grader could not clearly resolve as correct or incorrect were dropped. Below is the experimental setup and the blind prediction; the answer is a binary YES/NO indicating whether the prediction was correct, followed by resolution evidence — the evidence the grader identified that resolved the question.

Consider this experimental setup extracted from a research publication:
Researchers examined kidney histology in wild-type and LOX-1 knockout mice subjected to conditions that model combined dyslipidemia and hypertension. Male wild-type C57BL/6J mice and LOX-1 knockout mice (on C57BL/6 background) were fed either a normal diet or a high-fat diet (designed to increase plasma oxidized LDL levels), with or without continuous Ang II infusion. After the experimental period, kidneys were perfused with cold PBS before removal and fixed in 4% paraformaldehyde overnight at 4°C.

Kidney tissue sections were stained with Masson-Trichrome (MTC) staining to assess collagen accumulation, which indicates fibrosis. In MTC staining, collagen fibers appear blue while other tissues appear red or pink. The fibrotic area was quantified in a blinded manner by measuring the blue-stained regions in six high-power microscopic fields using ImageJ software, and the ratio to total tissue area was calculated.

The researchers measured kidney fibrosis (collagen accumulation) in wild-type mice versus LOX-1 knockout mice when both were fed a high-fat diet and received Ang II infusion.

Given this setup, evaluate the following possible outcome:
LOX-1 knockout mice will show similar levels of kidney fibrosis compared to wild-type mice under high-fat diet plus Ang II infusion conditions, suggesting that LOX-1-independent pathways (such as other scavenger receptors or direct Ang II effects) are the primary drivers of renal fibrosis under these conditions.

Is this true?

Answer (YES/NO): NO